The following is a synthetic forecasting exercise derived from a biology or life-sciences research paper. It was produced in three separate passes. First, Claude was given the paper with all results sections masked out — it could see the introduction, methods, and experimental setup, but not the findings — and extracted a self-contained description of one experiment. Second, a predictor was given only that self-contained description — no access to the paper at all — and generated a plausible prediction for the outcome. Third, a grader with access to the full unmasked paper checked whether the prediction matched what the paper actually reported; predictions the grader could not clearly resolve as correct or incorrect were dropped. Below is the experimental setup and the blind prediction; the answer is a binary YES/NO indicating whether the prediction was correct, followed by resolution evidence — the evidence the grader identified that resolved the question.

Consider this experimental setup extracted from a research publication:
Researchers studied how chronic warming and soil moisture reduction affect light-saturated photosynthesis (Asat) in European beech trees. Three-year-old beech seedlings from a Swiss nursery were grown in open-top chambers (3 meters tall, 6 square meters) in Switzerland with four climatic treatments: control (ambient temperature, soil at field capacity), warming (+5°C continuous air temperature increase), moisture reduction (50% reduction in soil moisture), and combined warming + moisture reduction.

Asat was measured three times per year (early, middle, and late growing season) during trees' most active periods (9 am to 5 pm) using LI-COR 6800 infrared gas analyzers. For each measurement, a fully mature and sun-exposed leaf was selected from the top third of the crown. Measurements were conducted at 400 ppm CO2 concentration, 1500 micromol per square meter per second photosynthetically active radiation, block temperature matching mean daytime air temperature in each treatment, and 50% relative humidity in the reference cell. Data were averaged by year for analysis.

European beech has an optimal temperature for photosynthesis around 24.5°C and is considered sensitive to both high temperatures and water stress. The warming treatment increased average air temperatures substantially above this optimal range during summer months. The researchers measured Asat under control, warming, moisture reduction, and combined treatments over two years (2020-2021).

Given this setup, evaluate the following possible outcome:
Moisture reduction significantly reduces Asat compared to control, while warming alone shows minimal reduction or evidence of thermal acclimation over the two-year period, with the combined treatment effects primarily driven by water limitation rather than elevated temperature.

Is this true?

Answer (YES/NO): YES